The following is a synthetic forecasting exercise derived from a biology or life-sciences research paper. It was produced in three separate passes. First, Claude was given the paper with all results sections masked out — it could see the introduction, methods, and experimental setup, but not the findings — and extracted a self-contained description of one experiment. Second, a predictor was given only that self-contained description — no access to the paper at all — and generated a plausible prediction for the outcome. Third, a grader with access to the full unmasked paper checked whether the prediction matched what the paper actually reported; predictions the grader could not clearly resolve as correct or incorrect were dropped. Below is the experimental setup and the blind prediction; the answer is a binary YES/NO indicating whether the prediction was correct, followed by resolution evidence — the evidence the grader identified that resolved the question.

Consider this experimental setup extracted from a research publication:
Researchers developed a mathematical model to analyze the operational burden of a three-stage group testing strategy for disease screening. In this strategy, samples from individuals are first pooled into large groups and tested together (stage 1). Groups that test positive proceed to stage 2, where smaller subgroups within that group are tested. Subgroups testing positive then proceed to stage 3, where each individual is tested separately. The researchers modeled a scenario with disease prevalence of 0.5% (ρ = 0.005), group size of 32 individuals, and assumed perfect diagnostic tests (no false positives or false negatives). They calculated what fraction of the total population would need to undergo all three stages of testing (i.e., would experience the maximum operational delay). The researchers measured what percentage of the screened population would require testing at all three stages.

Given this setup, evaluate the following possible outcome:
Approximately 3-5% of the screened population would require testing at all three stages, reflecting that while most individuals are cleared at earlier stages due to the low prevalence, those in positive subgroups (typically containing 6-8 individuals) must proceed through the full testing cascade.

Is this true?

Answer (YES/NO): NO